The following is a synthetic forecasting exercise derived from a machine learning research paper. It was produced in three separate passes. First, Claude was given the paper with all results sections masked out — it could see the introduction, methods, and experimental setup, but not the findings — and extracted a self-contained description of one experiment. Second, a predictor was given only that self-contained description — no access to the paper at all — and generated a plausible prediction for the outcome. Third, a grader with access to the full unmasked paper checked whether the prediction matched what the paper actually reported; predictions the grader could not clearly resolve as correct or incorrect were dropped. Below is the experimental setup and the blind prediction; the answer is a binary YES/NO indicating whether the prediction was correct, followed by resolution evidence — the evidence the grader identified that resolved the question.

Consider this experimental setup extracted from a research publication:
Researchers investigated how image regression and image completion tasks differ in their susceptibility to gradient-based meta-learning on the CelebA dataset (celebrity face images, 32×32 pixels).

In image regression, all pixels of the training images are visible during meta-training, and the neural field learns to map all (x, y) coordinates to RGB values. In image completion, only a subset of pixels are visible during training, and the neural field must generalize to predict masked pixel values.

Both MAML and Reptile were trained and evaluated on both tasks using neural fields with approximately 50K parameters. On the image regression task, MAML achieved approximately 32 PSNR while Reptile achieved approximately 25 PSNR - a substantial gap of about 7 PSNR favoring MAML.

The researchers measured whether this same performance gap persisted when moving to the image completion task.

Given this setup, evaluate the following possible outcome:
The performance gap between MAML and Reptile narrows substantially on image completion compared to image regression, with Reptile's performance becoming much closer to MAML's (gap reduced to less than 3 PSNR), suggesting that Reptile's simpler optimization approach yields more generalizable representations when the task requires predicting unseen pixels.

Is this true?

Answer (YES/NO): NO